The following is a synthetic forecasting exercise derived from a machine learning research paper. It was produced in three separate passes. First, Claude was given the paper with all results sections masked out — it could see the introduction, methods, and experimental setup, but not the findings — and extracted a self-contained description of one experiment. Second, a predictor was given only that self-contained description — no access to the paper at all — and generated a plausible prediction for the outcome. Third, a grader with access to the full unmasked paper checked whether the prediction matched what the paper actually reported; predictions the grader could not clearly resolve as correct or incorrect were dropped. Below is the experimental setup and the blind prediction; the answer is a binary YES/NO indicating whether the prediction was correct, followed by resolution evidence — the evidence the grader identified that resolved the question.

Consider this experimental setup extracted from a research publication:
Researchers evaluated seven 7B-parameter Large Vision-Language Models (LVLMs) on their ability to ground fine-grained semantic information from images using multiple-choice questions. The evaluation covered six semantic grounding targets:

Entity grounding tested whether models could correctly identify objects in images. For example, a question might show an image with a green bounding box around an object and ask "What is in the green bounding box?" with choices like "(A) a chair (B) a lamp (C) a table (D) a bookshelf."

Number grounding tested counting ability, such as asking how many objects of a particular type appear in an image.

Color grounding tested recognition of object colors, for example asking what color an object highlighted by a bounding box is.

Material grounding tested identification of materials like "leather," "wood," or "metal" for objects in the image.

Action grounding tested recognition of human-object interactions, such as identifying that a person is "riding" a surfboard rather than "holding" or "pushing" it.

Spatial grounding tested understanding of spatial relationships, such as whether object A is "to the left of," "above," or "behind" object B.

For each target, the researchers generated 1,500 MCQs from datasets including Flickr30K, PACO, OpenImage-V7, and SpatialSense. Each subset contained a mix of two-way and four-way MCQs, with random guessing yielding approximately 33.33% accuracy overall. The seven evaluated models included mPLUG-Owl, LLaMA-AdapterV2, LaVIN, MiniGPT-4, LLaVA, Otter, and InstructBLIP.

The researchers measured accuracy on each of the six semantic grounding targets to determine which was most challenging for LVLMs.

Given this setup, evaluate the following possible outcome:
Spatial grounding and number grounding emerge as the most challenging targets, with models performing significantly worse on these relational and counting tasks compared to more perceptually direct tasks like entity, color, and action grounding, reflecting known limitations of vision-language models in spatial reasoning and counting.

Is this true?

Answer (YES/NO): YES